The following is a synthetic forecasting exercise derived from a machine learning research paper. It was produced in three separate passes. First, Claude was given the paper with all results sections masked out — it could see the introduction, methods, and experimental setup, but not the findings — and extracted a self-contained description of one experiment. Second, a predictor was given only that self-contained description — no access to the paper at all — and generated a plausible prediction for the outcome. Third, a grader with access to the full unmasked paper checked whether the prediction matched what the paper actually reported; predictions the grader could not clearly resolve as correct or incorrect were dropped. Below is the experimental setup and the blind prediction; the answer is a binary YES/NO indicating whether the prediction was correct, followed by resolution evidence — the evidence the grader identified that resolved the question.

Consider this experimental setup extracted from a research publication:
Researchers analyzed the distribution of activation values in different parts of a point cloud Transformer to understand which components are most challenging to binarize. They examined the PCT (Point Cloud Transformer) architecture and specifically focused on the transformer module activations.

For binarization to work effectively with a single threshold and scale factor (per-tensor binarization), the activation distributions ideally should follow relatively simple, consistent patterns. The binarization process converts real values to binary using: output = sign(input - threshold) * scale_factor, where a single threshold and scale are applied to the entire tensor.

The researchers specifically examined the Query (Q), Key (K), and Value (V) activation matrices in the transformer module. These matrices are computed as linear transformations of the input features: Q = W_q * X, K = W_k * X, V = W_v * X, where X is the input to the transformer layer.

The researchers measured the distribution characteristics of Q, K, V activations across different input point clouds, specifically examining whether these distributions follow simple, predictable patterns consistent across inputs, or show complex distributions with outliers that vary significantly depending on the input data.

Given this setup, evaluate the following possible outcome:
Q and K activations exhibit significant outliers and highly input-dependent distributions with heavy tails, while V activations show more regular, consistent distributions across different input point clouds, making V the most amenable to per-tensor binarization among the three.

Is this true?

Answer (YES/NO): NO